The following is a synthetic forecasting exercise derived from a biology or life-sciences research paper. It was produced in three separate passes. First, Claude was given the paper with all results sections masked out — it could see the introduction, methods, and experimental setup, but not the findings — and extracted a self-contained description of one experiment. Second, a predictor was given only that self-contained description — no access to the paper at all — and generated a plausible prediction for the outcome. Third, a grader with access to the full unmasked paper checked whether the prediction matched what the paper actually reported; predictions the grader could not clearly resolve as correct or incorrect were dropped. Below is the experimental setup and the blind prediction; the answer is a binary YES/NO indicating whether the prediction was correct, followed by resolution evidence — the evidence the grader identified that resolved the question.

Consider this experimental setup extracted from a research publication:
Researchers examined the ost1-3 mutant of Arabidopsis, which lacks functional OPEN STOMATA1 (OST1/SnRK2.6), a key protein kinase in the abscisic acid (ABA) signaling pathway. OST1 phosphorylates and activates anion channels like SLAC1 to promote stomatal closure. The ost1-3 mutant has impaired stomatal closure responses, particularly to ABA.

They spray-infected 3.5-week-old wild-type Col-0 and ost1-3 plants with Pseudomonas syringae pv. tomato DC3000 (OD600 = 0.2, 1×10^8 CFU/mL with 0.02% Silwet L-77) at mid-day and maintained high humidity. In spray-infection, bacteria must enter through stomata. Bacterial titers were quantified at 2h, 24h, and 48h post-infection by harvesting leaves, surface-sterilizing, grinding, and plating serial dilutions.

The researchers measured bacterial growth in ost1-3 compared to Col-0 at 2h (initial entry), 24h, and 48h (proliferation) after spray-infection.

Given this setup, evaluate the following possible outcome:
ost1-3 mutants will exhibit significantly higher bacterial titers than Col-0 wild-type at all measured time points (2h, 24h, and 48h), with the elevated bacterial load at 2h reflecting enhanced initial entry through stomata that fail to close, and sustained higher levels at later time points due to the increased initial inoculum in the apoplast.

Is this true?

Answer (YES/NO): NO